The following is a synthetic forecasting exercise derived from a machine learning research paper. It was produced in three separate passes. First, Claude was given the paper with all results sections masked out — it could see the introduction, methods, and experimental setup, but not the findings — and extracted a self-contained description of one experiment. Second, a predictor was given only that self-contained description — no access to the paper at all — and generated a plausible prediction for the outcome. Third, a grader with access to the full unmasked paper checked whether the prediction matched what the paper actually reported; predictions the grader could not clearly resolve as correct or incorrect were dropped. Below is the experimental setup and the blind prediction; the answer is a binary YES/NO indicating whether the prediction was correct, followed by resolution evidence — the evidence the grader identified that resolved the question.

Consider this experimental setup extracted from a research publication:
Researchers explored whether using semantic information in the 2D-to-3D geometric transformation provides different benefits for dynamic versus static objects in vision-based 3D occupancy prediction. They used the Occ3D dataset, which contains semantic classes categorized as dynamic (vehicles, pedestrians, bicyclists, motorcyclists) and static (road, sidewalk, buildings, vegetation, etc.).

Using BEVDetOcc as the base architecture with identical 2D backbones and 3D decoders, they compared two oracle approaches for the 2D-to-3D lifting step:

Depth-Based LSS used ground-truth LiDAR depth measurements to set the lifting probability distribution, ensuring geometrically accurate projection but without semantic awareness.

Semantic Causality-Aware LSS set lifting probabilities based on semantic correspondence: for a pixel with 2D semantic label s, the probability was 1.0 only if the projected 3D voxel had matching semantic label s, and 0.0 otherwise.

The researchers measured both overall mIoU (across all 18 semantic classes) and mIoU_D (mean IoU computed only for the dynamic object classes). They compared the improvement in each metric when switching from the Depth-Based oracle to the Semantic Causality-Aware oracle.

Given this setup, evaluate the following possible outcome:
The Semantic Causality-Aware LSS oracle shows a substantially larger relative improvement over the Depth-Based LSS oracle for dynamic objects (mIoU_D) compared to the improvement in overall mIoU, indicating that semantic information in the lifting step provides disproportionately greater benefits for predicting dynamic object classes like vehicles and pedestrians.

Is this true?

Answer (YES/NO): NO